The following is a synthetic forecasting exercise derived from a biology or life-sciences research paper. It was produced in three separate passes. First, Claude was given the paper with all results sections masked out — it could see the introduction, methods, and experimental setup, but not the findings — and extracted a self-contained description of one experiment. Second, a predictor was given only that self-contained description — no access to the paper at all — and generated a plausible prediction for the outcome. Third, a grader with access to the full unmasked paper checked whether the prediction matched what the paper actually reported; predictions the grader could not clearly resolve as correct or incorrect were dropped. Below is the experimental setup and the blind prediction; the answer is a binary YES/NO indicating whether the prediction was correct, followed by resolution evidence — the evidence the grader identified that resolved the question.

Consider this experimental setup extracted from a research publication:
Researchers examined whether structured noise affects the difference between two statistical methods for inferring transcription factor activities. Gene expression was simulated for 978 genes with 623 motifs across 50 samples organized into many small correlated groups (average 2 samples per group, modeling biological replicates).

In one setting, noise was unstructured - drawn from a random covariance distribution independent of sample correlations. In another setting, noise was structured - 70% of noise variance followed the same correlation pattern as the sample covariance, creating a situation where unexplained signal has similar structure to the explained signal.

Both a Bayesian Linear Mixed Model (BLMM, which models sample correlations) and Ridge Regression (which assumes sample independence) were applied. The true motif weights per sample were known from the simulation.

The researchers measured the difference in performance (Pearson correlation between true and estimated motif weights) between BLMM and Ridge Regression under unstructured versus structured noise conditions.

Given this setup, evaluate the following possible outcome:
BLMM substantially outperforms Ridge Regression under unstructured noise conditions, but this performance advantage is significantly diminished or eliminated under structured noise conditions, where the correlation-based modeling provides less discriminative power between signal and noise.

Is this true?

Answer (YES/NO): YES